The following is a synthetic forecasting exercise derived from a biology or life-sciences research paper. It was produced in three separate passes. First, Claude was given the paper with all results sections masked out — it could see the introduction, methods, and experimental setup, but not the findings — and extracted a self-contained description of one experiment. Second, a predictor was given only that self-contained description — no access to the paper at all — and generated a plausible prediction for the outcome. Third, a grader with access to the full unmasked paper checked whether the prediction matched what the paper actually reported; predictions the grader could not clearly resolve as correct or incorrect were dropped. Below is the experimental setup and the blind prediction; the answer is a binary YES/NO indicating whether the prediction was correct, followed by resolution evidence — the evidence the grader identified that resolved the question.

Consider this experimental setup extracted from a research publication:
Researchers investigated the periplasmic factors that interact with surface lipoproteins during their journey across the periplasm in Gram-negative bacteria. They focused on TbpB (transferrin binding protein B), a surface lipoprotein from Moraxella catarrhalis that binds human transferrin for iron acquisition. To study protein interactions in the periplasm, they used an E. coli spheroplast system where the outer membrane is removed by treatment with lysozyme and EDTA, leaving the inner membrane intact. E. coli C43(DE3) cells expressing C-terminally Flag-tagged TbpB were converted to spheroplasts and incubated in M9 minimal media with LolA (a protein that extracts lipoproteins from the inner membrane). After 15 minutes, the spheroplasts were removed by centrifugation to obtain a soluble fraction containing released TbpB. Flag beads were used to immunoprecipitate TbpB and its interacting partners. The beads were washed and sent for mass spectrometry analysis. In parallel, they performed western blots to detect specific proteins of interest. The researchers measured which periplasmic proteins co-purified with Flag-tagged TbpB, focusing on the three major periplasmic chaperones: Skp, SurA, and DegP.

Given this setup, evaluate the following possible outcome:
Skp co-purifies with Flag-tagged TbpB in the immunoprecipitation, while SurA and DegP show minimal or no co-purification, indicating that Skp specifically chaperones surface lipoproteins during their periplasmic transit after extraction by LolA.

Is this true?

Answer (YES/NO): YES